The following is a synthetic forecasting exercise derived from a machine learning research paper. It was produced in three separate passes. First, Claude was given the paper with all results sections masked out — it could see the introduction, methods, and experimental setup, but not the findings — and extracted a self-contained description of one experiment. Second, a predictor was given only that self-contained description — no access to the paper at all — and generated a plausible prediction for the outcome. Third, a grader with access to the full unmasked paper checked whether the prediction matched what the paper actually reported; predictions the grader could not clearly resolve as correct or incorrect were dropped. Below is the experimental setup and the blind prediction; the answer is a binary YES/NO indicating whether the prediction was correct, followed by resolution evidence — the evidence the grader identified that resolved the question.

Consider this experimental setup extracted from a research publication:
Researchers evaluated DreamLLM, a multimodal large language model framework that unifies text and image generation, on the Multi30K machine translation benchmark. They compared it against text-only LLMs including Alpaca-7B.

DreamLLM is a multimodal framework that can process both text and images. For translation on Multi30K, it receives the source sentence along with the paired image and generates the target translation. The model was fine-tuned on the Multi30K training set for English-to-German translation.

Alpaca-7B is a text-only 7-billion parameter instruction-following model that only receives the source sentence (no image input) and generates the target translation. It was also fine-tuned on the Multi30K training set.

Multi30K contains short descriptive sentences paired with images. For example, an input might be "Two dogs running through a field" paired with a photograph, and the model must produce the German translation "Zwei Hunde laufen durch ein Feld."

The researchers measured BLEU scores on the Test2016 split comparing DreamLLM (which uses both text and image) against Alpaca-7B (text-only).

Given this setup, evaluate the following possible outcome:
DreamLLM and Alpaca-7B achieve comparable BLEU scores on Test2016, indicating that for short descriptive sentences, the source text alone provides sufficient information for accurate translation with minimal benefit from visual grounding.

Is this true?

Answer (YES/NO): NO